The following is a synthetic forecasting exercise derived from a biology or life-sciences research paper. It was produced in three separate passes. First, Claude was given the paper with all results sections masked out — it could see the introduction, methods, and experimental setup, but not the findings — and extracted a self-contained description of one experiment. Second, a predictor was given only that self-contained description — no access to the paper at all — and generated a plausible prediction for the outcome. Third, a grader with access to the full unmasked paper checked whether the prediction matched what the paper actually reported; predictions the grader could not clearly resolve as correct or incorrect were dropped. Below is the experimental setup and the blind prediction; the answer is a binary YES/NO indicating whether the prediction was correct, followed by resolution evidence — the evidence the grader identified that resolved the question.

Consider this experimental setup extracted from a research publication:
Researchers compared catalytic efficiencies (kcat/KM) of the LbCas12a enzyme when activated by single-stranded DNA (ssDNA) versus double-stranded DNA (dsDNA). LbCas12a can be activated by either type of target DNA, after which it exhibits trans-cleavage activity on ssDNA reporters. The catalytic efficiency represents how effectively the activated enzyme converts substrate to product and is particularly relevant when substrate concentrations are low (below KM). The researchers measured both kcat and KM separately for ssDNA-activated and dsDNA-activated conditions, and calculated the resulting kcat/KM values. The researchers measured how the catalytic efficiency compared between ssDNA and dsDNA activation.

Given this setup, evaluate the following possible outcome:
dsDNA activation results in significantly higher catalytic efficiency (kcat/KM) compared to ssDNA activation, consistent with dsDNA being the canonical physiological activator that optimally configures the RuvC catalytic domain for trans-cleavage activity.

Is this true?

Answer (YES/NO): YES